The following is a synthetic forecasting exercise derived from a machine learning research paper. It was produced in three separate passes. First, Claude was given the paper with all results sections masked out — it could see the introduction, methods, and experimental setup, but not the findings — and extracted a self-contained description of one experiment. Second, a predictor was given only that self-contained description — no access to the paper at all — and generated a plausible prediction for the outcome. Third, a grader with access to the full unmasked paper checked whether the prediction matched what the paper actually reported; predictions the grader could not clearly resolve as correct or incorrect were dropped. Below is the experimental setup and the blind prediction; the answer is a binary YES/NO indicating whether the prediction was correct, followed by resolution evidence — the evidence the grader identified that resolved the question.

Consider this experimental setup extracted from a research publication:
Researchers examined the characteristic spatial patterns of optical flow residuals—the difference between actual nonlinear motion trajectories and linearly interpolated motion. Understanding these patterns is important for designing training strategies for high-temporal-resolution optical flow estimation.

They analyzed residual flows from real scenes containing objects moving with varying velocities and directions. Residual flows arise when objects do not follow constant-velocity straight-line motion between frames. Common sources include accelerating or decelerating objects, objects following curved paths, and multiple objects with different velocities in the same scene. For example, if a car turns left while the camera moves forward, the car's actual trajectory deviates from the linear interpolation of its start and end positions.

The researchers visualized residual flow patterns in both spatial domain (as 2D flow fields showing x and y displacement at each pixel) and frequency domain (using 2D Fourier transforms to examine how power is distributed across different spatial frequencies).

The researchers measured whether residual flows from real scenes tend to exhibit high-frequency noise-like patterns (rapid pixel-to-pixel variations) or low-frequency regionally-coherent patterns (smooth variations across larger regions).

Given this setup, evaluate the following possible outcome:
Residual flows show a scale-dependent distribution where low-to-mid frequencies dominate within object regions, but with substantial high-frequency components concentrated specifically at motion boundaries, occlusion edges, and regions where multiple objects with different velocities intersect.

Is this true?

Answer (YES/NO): NO